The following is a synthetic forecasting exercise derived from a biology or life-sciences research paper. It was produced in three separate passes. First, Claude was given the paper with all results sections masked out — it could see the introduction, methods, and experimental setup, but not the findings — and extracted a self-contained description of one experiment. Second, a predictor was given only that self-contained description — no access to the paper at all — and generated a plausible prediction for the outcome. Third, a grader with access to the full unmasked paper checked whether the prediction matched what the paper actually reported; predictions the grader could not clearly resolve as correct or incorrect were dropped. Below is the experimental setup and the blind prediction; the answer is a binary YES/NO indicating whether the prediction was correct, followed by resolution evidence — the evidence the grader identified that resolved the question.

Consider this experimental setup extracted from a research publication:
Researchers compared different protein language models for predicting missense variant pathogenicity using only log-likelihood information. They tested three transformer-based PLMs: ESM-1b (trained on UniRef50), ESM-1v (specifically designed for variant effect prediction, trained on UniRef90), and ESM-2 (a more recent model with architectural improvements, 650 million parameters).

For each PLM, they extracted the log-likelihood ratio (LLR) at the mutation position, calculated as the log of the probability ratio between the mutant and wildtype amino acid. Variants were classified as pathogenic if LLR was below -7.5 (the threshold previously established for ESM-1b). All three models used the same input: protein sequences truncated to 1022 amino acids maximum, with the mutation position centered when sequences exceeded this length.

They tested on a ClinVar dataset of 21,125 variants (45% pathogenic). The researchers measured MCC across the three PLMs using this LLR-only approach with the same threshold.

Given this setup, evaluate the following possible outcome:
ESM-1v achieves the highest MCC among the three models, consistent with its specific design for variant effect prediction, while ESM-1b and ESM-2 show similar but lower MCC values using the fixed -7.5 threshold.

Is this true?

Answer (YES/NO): NO